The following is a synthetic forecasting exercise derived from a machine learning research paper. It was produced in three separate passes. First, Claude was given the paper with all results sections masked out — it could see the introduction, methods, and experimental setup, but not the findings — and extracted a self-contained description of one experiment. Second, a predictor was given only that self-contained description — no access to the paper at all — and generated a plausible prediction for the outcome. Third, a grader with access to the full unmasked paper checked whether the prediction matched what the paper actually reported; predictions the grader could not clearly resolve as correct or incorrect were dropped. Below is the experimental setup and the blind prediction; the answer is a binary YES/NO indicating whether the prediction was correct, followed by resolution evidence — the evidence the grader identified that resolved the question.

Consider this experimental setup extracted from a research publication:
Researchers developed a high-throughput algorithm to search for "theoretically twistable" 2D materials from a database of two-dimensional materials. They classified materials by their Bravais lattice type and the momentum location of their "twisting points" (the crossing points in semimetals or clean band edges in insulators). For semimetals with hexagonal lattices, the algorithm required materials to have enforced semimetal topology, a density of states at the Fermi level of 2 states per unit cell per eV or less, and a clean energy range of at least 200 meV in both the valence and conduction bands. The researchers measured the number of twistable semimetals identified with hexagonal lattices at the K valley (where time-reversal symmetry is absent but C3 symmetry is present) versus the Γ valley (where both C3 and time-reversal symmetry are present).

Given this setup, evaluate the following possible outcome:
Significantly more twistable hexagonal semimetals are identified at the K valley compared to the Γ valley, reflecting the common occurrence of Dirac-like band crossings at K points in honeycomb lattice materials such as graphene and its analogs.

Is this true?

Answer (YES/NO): YES